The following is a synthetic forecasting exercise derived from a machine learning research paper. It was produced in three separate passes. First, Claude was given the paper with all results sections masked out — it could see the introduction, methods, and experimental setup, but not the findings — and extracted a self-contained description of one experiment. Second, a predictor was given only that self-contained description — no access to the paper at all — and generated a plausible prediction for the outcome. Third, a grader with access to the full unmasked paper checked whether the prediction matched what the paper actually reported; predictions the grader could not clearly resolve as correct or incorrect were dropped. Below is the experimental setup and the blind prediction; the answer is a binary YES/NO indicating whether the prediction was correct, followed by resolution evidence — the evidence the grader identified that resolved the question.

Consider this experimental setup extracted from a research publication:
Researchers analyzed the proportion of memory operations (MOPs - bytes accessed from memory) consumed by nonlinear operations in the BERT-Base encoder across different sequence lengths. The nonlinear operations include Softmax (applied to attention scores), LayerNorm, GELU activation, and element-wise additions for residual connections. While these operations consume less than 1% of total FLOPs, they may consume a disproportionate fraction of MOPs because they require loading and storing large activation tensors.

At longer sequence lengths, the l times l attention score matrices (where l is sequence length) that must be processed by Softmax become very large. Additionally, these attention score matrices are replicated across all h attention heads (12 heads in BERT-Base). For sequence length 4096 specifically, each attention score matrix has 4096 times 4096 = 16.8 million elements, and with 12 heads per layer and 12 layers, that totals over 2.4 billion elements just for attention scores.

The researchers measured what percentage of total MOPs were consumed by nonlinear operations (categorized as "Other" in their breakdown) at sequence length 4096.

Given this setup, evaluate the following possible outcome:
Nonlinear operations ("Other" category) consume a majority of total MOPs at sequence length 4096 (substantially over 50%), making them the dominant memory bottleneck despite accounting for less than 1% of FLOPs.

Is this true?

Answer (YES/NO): NO